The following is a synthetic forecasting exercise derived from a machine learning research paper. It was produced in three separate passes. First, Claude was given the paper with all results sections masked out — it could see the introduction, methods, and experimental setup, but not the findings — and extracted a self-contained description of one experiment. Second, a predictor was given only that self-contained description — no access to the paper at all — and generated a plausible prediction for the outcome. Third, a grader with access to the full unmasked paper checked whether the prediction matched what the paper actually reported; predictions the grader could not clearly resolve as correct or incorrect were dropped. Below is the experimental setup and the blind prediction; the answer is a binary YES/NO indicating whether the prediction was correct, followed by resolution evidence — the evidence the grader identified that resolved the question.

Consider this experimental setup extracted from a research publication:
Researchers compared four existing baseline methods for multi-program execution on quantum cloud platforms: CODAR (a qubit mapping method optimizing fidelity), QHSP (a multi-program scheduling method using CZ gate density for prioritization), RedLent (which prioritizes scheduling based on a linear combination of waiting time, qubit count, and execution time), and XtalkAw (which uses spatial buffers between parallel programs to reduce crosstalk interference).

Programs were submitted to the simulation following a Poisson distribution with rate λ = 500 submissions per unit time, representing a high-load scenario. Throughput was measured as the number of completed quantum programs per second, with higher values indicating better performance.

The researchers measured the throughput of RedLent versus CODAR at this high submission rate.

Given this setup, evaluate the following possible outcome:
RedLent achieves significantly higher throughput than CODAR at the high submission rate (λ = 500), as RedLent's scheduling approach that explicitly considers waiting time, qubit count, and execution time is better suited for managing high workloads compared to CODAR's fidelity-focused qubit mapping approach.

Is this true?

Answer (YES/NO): YES